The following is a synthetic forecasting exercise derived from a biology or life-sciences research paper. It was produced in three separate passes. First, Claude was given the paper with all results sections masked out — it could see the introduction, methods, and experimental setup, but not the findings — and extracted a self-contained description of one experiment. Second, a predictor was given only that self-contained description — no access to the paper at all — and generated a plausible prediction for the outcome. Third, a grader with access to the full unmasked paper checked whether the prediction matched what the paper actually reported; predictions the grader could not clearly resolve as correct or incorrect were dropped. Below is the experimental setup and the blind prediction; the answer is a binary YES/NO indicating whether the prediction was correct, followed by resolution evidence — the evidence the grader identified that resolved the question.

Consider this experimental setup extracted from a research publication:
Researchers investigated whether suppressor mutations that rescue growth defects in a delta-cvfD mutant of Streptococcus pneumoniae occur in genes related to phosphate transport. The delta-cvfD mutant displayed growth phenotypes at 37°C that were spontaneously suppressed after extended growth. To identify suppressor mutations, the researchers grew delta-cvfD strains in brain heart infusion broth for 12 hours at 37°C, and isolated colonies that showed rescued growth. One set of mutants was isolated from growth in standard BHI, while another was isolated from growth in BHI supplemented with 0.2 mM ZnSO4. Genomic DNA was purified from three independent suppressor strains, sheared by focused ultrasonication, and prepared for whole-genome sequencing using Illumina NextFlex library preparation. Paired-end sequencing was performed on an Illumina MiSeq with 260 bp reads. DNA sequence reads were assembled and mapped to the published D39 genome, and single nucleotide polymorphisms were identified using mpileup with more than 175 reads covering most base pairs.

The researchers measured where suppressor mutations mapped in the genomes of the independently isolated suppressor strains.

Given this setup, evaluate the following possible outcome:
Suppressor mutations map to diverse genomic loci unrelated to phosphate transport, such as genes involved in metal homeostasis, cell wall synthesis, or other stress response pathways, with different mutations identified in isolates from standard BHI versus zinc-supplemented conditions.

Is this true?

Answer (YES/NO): NO